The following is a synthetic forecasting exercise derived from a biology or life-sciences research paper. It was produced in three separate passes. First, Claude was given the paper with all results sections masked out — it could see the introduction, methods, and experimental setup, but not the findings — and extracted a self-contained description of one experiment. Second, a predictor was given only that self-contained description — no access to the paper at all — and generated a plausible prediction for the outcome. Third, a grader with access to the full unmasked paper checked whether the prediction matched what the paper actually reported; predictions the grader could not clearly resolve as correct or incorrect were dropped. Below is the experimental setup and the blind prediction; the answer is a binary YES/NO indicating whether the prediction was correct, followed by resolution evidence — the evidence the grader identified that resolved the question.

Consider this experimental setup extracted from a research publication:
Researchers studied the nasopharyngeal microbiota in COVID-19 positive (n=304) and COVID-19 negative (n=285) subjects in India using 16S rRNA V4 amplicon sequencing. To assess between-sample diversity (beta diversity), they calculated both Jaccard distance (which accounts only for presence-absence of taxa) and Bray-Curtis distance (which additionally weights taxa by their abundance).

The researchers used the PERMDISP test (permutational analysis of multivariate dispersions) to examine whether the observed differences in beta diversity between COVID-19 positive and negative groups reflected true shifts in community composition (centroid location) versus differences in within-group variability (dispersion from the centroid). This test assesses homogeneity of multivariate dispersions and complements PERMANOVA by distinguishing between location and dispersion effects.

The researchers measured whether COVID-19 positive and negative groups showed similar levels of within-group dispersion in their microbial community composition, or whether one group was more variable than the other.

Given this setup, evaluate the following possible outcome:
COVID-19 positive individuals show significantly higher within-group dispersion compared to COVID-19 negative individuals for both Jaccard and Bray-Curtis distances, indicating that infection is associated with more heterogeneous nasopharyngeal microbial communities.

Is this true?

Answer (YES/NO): NO